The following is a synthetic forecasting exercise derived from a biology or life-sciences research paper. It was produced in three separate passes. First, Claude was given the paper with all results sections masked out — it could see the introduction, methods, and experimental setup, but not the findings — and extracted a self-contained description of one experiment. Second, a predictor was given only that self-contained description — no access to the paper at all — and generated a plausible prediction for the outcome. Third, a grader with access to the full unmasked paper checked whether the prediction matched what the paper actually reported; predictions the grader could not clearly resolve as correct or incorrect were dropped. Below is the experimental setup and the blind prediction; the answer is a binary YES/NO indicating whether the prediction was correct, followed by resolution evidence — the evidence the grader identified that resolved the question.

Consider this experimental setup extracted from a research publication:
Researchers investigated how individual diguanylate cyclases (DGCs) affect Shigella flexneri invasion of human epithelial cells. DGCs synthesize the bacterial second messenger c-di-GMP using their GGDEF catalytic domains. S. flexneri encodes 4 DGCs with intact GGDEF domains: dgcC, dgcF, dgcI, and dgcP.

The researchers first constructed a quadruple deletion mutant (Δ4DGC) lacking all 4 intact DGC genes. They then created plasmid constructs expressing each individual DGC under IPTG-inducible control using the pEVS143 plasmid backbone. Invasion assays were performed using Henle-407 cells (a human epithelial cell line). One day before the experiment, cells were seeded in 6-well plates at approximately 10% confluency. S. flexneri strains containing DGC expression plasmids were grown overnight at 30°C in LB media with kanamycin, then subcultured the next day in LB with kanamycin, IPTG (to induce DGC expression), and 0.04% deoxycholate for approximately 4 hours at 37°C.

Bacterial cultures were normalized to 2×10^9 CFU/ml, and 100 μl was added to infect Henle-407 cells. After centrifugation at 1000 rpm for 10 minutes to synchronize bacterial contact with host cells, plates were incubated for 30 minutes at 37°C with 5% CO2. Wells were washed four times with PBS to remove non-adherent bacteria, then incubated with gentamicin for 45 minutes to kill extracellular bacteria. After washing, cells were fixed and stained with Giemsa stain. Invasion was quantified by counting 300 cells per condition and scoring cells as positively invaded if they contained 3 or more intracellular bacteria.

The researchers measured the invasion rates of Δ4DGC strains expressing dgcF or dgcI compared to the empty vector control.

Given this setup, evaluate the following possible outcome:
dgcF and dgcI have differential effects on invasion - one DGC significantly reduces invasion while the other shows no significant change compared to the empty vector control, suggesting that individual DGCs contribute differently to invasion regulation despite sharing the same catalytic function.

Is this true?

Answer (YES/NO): NO